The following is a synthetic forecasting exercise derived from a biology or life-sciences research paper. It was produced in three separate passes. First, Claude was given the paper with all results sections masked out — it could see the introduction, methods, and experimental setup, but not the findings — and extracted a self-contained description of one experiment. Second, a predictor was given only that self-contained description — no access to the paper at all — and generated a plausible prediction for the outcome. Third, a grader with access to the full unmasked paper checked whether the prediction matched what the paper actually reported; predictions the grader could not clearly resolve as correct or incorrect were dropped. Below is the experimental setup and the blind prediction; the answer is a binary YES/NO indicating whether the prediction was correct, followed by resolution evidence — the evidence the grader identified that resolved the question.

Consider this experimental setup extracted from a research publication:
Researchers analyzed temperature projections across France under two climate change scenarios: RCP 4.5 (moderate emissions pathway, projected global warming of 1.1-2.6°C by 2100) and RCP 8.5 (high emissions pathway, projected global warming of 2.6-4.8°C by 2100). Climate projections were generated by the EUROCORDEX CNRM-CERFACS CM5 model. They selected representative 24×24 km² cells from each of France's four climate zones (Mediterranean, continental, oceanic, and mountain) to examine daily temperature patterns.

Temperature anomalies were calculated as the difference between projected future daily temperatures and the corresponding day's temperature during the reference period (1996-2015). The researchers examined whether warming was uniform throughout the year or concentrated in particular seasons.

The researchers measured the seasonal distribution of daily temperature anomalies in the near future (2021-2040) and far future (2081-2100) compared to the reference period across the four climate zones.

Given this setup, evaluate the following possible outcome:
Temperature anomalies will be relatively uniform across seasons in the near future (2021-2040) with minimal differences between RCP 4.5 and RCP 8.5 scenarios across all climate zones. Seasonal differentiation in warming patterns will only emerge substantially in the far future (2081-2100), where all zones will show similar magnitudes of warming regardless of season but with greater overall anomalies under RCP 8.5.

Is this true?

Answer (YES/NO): NO